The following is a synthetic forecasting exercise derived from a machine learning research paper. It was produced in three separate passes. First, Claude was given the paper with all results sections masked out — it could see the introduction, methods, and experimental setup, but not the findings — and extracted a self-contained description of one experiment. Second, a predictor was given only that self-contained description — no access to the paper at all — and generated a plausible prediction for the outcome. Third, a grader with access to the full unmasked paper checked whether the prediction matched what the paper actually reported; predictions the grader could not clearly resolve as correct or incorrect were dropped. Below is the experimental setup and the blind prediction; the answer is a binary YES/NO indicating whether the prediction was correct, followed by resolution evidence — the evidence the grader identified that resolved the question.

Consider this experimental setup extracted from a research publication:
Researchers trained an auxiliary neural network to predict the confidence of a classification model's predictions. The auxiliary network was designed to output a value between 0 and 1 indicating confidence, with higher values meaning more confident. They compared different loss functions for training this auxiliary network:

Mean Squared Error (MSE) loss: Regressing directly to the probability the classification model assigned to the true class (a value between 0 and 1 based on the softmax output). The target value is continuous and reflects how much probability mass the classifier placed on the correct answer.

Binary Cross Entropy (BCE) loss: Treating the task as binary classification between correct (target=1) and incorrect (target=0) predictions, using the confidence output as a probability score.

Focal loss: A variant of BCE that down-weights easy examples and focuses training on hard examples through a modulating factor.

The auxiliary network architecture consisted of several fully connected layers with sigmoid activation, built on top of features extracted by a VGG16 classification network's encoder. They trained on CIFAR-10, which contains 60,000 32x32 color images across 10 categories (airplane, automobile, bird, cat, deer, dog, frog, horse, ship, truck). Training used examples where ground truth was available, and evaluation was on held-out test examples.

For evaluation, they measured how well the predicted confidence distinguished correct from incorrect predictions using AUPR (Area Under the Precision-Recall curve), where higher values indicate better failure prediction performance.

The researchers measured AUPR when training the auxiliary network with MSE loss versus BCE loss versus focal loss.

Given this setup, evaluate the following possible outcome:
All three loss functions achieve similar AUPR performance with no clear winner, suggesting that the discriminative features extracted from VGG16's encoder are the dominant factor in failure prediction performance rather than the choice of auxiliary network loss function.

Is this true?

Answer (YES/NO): NO